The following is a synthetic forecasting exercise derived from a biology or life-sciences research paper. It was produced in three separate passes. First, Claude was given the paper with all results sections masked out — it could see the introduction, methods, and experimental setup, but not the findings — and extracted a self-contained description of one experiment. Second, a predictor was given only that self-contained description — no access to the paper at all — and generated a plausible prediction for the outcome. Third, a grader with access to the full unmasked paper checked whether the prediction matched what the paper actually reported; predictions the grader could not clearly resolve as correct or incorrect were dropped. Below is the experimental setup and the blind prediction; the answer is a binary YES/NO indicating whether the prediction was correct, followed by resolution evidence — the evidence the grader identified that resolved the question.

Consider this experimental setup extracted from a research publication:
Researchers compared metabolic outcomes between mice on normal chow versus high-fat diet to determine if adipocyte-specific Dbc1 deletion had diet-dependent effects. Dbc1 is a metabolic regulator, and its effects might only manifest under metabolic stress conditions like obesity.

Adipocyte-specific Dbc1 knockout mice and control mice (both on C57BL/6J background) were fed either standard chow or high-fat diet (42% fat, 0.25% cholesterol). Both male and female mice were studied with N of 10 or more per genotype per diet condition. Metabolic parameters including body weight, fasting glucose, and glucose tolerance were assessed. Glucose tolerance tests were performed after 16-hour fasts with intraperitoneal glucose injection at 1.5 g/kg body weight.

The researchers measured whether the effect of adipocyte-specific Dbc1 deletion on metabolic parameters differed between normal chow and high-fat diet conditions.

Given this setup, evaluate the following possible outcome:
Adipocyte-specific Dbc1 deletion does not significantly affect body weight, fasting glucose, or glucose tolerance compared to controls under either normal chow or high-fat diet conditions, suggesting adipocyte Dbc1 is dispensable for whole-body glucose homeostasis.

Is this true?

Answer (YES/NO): YES